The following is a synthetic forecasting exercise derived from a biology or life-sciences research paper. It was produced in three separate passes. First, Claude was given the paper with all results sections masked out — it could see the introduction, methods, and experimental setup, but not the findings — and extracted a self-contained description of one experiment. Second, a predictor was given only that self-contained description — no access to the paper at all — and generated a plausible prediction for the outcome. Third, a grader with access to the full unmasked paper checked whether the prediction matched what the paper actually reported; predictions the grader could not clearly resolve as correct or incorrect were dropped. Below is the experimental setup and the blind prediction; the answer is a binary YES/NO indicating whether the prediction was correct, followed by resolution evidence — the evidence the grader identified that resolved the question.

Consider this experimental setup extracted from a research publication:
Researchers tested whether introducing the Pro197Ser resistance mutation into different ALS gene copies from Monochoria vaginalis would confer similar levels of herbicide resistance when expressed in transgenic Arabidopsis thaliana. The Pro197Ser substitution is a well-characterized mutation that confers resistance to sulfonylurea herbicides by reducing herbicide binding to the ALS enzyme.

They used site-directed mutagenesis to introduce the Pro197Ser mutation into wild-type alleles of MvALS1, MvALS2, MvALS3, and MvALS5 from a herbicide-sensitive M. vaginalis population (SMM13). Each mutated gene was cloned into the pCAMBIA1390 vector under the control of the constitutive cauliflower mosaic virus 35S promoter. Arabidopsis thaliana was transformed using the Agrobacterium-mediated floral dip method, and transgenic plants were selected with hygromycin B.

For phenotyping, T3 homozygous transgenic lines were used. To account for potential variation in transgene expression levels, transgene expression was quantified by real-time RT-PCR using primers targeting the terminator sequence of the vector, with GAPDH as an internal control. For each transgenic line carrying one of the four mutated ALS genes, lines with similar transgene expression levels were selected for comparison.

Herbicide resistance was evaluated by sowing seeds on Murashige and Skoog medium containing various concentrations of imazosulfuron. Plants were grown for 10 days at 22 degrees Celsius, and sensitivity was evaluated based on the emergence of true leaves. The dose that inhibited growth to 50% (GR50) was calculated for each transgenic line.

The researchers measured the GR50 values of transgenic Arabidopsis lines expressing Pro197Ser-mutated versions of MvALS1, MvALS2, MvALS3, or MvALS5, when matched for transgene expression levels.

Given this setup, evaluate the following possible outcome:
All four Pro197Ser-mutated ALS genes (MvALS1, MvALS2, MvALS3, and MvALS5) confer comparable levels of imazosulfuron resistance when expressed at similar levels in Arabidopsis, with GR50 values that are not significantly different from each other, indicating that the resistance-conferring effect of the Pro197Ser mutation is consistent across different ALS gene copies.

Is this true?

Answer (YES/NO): YES